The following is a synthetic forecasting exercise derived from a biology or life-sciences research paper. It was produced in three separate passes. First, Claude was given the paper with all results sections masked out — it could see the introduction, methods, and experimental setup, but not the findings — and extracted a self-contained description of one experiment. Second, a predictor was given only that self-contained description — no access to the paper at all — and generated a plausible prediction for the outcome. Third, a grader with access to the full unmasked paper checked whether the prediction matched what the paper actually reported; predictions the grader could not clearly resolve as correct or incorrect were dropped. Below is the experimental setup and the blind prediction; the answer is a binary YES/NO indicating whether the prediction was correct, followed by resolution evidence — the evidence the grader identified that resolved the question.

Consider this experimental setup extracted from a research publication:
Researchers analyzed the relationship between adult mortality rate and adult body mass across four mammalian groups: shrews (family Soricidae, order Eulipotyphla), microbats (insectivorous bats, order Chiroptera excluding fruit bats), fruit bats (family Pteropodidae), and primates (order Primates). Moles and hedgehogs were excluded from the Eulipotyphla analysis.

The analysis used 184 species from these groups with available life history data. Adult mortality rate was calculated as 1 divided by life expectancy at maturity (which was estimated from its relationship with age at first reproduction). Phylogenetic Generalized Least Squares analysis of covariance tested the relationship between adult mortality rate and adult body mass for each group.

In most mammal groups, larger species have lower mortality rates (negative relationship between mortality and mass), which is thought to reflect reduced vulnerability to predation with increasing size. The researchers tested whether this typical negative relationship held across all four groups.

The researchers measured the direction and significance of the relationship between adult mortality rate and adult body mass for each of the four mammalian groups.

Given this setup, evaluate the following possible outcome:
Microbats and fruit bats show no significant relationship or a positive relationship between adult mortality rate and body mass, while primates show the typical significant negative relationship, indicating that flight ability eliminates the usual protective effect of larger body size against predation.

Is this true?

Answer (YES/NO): NO